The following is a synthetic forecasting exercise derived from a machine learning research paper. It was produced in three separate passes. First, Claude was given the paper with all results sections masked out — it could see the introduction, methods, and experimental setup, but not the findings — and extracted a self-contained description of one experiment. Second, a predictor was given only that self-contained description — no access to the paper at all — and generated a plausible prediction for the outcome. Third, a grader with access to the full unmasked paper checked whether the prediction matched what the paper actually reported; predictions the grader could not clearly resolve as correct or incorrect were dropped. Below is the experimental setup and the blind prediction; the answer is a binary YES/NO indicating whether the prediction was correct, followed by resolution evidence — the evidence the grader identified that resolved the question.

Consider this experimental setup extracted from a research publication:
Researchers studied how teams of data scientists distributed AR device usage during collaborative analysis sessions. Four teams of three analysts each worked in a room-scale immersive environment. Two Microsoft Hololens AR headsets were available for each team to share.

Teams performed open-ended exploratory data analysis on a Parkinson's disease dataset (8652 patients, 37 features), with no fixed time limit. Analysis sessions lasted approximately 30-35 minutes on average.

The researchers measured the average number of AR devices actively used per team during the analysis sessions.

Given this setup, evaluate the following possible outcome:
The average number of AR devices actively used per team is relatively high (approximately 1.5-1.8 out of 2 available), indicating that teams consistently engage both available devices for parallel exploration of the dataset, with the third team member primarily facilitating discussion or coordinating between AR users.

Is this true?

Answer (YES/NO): NO